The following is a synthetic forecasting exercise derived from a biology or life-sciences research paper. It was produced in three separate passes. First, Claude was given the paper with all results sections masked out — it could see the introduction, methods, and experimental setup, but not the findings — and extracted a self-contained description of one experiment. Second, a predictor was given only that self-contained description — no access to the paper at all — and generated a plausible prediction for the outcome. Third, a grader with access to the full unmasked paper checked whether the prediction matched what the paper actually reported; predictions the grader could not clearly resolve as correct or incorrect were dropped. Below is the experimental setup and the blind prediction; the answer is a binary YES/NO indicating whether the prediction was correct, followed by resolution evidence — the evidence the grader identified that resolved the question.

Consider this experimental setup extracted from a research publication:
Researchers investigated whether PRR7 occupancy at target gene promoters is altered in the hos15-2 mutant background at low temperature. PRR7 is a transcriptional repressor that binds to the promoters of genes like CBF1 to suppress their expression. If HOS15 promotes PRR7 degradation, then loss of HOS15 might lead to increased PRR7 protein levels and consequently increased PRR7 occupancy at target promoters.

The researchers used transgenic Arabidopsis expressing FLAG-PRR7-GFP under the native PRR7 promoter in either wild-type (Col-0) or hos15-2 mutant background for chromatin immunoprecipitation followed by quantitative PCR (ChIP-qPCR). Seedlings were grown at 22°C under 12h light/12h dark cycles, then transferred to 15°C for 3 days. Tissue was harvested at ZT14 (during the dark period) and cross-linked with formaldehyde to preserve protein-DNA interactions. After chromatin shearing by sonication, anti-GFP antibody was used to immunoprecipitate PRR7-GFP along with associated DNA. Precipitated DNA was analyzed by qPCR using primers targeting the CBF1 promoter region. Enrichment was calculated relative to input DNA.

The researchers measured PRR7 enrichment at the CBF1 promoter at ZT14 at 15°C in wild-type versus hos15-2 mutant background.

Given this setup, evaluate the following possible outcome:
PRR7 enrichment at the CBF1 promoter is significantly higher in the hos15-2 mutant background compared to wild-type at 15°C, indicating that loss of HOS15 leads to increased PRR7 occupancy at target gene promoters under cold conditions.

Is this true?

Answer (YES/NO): YES